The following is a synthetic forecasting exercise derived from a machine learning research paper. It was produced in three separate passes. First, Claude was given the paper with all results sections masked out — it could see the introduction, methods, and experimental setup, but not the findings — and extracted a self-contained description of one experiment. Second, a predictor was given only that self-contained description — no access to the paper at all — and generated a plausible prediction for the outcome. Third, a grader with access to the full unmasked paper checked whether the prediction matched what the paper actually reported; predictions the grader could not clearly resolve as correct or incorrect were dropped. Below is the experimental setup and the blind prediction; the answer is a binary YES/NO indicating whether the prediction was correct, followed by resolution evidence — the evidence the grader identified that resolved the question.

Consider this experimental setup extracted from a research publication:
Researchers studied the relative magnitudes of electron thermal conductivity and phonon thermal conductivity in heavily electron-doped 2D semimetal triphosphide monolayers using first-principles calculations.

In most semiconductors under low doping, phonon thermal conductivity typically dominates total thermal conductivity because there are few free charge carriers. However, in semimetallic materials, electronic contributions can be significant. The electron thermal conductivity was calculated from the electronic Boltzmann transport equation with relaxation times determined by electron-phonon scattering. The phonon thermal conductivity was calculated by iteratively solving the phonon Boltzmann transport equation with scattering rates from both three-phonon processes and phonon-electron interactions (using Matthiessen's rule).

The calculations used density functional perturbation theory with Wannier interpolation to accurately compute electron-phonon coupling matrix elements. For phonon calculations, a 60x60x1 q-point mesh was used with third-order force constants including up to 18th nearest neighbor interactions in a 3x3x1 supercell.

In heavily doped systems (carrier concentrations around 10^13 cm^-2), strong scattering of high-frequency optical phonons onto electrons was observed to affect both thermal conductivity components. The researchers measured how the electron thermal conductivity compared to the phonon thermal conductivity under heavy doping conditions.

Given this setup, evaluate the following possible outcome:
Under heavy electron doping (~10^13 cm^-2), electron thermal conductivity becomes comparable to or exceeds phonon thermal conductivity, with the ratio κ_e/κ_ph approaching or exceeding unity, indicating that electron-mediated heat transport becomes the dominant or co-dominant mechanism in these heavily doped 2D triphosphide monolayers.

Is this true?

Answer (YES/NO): YES